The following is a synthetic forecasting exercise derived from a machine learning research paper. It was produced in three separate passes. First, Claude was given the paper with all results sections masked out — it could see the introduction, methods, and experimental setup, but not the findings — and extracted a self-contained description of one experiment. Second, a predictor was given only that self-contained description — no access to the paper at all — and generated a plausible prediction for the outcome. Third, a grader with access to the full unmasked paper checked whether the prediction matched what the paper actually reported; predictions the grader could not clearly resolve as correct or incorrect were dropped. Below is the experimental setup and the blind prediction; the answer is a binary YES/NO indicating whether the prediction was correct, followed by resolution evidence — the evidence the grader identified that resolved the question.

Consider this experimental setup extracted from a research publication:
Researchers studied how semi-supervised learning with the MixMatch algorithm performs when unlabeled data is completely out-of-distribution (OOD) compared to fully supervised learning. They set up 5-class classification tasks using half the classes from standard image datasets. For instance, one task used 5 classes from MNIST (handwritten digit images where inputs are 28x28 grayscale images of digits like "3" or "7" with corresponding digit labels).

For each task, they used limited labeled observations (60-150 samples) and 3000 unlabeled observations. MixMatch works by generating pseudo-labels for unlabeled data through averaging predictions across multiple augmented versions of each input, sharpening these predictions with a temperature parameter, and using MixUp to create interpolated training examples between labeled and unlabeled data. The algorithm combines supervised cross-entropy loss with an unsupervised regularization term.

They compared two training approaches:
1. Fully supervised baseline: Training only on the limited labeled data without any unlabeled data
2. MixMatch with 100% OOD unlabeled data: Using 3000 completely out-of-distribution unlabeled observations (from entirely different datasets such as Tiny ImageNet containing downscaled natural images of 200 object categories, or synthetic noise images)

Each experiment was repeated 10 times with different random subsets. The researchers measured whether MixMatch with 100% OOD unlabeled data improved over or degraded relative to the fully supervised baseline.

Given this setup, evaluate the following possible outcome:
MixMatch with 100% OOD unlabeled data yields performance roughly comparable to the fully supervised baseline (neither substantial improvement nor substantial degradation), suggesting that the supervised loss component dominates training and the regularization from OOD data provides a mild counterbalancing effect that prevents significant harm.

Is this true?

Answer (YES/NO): NO